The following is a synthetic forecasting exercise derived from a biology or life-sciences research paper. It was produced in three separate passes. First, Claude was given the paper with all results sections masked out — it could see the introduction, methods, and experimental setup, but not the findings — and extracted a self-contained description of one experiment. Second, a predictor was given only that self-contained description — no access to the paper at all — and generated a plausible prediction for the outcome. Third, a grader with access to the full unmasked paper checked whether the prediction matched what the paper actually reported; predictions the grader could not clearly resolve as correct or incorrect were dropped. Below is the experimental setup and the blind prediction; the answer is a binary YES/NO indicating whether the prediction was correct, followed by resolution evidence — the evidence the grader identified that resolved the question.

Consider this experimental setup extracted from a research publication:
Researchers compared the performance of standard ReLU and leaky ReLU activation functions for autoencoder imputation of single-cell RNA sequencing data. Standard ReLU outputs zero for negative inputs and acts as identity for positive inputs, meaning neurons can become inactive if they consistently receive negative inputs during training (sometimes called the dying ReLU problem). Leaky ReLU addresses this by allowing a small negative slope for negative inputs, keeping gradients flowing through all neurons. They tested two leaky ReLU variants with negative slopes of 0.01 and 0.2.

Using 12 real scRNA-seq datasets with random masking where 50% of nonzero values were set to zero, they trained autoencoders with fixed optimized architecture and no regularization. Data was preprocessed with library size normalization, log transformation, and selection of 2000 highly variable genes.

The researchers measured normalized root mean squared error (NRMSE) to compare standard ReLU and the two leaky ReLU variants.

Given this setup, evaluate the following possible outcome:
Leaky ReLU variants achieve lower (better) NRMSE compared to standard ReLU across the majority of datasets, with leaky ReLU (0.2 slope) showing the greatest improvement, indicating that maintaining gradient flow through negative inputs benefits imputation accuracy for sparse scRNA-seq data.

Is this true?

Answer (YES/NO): NO